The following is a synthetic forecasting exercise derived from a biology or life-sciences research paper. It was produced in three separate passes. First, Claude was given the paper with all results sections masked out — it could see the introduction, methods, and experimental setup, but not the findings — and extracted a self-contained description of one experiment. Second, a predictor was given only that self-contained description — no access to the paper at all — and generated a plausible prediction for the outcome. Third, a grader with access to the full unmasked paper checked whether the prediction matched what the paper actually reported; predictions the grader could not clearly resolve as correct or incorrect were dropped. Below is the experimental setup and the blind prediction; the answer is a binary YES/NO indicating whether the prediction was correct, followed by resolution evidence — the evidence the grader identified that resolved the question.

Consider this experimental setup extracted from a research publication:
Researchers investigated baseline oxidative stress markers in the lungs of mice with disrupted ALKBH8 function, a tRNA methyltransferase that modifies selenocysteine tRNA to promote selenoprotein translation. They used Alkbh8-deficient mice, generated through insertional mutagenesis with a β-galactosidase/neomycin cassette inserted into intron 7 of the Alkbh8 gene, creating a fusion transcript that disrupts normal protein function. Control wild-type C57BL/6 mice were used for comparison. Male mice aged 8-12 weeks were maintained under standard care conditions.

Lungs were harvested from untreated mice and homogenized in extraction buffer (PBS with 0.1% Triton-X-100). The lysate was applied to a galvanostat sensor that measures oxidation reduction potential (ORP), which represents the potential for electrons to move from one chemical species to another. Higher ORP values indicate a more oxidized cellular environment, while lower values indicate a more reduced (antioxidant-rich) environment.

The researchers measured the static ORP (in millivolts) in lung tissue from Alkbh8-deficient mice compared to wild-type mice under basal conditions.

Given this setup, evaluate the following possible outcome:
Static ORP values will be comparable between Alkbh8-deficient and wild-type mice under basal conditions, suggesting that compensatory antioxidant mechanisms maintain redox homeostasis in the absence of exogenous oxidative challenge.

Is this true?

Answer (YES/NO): NO